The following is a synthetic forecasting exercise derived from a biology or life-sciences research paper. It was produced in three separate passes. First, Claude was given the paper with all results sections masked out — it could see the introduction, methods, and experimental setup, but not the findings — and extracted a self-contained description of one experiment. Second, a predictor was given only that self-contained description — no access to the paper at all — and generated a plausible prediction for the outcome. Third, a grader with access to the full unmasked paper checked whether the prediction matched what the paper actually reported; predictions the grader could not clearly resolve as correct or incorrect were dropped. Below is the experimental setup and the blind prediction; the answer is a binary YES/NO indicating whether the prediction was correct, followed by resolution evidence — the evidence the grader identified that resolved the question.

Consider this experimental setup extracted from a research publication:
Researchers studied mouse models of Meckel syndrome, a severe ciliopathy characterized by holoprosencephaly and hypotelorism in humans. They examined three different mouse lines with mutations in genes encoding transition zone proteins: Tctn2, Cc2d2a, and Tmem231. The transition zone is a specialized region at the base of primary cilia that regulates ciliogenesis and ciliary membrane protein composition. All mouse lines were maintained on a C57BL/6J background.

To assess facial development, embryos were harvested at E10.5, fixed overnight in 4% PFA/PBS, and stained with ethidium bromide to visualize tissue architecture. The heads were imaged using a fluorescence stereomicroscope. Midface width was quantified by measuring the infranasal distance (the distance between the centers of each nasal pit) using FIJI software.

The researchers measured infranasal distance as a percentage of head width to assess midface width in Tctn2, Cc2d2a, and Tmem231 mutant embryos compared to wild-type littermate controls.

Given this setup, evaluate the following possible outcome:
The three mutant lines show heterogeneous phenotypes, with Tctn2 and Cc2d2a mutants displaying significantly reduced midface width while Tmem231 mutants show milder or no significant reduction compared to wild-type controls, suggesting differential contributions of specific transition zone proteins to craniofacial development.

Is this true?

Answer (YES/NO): NO